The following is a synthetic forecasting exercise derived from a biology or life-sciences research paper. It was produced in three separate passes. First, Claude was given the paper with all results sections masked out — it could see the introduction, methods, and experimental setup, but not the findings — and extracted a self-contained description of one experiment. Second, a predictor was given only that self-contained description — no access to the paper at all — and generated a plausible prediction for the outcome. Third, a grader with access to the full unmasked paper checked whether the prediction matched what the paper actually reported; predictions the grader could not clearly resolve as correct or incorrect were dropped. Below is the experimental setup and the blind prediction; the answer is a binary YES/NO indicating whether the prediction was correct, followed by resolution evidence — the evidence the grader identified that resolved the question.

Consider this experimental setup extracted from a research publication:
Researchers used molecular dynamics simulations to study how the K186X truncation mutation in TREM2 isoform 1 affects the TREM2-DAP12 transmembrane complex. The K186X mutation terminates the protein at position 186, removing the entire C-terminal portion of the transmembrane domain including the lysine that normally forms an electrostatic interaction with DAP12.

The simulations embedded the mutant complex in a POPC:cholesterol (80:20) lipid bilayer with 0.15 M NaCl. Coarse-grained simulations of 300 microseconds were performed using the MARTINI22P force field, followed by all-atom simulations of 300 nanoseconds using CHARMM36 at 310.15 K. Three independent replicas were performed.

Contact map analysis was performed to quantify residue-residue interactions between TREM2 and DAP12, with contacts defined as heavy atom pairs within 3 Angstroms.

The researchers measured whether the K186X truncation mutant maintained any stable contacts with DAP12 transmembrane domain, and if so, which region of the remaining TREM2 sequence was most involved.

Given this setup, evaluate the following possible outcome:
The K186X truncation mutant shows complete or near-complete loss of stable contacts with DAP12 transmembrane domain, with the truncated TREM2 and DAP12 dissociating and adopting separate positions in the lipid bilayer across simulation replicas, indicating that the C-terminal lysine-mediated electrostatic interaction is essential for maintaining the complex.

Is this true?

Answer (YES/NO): NO